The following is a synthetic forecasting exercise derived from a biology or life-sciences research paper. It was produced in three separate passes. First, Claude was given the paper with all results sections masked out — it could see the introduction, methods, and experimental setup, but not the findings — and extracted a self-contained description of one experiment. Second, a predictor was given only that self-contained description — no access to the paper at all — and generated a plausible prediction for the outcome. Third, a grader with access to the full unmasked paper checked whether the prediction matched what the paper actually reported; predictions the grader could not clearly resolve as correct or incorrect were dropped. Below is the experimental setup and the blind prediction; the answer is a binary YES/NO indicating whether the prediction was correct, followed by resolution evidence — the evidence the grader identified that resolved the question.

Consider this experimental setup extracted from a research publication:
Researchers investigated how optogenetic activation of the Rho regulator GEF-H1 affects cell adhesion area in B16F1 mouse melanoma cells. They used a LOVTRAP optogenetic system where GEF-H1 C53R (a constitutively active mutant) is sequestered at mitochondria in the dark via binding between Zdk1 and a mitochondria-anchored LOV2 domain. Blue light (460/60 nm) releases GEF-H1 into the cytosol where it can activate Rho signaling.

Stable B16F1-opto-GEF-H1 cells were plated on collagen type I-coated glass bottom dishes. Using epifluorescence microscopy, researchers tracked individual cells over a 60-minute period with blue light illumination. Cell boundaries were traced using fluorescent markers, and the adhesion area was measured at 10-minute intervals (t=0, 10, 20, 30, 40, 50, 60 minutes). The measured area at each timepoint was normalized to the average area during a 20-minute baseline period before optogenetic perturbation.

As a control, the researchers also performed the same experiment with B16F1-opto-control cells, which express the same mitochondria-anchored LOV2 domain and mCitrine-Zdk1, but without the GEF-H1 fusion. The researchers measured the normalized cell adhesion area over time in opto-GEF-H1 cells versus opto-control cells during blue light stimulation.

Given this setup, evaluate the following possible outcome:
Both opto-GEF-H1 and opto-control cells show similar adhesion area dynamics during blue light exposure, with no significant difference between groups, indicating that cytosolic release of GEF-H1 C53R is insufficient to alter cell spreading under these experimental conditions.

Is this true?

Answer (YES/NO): NO